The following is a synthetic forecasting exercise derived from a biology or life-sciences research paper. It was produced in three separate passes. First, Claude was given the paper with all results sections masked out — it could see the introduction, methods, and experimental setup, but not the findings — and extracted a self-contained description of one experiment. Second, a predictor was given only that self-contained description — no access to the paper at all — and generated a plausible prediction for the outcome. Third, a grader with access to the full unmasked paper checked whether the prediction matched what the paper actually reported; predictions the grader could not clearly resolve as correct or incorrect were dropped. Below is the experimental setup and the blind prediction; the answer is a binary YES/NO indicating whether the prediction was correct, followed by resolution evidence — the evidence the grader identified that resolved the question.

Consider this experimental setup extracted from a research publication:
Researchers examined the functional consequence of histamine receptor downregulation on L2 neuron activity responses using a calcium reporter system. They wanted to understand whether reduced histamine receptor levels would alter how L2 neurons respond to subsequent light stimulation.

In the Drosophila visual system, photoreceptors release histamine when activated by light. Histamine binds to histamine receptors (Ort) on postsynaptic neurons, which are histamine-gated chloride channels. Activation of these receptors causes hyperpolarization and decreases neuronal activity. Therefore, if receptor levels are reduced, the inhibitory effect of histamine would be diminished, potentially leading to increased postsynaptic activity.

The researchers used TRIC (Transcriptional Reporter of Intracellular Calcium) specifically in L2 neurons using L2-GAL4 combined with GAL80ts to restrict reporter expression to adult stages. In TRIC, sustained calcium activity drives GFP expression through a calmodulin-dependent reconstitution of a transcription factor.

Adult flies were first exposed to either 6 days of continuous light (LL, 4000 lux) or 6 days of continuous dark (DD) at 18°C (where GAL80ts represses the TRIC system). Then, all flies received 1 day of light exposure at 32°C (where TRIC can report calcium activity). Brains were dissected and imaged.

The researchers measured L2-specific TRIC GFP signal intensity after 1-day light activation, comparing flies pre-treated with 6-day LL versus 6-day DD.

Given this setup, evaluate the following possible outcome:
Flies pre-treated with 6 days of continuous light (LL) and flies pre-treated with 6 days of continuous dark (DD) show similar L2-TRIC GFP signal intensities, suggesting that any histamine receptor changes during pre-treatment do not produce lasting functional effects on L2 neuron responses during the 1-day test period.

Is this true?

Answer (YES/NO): NO